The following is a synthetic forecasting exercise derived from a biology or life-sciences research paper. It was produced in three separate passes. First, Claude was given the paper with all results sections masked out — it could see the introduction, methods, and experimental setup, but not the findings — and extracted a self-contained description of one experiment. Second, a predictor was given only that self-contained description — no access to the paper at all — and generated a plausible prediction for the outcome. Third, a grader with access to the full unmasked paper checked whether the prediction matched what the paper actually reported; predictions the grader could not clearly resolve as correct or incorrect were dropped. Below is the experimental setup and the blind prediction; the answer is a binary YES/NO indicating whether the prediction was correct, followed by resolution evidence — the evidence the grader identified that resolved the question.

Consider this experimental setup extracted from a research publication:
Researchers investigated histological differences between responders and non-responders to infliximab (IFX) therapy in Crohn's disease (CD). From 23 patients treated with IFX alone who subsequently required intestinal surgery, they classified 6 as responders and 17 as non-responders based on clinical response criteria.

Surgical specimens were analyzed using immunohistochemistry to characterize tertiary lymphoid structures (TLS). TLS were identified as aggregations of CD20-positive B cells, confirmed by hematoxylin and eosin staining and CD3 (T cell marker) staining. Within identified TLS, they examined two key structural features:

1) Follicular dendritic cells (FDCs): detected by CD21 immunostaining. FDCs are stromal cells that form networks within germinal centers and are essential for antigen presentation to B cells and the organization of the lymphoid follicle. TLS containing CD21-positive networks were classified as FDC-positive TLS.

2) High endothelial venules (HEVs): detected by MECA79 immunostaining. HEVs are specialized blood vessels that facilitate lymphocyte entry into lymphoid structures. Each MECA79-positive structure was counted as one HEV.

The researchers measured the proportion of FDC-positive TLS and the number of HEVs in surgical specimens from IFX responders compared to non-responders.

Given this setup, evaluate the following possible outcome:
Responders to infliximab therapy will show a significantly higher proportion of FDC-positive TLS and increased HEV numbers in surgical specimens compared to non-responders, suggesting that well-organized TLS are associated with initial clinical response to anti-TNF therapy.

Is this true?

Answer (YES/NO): NO